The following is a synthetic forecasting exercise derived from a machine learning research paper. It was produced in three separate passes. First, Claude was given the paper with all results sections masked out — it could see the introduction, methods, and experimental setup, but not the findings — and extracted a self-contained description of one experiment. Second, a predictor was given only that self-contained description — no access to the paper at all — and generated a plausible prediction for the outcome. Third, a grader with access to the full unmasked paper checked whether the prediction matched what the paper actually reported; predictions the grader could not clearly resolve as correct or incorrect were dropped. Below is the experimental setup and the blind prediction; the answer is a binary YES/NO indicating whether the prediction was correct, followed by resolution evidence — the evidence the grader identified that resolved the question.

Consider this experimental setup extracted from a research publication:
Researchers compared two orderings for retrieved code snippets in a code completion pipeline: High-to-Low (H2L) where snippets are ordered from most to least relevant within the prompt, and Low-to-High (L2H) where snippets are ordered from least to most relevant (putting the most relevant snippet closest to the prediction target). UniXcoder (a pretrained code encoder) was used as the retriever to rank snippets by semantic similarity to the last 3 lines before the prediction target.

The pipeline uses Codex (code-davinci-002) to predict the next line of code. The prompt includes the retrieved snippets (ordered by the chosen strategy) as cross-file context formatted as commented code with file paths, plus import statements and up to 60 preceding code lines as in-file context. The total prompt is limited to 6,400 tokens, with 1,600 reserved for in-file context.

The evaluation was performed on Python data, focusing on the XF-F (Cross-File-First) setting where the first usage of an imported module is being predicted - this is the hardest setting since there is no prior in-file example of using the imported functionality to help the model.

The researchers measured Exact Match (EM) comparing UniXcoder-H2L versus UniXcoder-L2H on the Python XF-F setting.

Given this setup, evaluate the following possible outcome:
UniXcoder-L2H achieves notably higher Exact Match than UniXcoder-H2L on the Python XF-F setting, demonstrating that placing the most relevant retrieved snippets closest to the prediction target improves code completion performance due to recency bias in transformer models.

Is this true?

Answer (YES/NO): NO